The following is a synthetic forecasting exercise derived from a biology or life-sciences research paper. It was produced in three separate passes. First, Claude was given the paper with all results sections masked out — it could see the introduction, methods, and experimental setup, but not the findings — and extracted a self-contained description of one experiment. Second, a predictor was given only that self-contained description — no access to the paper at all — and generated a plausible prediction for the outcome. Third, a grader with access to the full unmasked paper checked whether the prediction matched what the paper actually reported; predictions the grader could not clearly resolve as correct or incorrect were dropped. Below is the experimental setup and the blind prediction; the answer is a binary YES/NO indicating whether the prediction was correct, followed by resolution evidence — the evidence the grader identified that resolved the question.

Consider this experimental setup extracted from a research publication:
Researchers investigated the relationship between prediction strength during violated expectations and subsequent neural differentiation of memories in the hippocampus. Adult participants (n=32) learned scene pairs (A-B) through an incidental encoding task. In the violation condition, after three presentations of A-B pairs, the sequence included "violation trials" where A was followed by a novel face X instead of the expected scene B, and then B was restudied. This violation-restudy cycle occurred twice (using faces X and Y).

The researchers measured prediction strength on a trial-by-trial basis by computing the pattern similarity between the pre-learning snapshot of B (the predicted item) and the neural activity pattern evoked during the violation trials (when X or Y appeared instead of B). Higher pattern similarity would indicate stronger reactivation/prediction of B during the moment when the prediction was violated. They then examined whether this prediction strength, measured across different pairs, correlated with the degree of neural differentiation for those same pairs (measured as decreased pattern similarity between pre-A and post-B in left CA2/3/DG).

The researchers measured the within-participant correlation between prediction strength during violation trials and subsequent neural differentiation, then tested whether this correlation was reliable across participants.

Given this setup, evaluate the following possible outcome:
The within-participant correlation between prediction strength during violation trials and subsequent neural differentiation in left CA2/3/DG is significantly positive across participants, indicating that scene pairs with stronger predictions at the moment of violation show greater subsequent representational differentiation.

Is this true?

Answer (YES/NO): NO